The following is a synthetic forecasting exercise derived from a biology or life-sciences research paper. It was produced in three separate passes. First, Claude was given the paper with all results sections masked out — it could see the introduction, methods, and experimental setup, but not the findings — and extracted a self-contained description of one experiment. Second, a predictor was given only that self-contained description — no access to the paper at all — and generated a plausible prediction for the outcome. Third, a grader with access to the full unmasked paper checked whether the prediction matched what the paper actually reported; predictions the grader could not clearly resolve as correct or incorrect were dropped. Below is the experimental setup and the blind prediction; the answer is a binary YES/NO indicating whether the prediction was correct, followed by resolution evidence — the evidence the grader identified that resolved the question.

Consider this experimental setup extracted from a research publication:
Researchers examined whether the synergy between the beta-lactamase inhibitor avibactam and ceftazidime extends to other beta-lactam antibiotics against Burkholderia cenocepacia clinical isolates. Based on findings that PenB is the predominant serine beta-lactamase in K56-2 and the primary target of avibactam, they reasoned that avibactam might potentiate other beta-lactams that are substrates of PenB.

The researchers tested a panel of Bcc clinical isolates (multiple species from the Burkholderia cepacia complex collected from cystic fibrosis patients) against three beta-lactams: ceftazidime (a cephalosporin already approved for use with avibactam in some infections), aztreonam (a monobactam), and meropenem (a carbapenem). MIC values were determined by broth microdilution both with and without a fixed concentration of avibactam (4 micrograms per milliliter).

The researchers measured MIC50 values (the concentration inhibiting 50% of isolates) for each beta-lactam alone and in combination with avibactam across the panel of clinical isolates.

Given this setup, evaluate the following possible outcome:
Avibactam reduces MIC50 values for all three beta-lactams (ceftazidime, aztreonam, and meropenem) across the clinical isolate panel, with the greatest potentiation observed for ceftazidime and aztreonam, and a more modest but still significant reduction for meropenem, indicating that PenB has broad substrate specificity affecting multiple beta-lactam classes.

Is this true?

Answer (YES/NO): NO